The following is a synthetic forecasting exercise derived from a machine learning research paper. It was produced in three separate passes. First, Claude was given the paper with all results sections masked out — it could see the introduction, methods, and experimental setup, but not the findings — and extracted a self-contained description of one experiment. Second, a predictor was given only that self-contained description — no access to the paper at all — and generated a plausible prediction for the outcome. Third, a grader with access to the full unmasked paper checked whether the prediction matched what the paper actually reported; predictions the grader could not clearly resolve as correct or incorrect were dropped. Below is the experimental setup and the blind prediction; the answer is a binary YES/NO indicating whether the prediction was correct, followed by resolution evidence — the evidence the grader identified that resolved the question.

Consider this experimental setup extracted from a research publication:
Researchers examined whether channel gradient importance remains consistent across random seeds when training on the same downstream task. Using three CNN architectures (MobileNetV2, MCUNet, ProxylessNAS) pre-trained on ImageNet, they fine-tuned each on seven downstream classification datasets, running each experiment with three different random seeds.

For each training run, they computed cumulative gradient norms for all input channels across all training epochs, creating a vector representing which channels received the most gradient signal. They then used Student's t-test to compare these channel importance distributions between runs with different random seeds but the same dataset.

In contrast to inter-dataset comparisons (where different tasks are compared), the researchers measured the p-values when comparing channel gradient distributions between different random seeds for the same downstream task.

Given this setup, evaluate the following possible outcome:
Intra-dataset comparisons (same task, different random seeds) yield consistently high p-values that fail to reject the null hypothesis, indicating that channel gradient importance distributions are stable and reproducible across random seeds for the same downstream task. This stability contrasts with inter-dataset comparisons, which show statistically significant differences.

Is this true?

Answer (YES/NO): NO